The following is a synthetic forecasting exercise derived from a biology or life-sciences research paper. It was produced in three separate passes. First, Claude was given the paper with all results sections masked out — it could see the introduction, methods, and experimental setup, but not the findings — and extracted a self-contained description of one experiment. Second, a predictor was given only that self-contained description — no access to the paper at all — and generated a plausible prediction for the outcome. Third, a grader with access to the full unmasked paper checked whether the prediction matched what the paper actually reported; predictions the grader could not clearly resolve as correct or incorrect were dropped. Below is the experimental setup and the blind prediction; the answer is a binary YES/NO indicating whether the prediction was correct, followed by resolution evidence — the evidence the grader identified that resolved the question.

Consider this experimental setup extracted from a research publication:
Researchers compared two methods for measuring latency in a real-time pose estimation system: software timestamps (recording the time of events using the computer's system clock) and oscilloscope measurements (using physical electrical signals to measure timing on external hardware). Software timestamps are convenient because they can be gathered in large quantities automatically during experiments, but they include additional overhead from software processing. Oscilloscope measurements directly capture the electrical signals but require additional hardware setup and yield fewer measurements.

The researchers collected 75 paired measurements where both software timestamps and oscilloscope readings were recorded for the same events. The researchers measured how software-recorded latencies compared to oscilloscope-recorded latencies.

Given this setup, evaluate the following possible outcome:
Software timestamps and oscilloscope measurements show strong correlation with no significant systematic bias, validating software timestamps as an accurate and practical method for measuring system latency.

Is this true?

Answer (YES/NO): NO